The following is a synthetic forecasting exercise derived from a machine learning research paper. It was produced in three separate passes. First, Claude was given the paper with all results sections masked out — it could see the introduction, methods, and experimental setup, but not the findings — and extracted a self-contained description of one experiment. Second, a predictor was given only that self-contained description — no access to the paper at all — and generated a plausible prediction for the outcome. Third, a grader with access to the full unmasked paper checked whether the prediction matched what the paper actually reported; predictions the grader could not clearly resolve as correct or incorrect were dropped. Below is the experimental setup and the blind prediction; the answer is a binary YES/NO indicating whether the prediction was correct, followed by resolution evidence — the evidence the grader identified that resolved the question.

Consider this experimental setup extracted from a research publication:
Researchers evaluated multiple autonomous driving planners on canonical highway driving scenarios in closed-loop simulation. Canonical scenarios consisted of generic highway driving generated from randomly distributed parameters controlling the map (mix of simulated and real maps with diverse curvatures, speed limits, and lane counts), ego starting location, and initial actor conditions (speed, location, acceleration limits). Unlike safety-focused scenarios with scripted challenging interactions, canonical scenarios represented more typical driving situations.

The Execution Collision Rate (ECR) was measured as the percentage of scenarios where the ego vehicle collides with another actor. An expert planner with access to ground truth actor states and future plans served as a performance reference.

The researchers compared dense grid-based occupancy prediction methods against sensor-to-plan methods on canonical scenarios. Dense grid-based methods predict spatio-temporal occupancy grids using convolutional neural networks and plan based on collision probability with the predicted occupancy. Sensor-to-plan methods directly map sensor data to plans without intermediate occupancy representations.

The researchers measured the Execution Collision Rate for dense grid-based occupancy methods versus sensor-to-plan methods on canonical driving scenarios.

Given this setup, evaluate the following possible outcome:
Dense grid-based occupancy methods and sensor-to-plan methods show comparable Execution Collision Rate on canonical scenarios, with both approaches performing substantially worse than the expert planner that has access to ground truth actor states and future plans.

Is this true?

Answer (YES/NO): NO